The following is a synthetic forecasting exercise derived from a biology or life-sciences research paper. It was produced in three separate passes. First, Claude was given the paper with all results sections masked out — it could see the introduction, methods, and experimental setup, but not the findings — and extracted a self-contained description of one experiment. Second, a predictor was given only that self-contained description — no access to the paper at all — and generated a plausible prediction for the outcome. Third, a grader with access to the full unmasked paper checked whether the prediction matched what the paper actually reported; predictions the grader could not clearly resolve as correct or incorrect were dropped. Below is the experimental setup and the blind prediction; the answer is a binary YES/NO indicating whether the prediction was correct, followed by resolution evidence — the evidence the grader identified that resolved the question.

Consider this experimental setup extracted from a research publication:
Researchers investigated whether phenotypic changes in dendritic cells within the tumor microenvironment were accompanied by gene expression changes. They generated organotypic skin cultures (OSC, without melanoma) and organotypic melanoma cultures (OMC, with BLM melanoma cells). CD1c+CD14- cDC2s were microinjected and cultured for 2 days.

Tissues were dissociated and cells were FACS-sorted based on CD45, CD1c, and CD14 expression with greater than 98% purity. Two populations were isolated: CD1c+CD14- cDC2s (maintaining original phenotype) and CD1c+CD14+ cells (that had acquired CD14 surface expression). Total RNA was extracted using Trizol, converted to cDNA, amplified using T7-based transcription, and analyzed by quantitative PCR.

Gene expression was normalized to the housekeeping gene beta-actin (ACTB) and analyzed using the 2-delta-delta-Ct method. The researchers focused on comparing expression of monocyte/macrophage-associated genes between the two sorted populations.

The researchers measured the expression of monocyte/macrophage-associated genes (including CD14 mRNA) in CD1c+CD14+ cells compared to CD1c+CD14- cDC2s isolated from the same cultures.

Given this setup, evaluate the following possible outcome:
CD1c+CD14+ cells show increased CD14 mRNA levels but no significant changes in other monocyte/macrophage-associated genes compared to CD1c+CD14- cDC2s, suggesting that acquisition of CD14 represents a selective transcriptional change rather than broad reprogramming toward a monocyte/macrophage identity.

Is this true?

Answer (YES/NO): NO